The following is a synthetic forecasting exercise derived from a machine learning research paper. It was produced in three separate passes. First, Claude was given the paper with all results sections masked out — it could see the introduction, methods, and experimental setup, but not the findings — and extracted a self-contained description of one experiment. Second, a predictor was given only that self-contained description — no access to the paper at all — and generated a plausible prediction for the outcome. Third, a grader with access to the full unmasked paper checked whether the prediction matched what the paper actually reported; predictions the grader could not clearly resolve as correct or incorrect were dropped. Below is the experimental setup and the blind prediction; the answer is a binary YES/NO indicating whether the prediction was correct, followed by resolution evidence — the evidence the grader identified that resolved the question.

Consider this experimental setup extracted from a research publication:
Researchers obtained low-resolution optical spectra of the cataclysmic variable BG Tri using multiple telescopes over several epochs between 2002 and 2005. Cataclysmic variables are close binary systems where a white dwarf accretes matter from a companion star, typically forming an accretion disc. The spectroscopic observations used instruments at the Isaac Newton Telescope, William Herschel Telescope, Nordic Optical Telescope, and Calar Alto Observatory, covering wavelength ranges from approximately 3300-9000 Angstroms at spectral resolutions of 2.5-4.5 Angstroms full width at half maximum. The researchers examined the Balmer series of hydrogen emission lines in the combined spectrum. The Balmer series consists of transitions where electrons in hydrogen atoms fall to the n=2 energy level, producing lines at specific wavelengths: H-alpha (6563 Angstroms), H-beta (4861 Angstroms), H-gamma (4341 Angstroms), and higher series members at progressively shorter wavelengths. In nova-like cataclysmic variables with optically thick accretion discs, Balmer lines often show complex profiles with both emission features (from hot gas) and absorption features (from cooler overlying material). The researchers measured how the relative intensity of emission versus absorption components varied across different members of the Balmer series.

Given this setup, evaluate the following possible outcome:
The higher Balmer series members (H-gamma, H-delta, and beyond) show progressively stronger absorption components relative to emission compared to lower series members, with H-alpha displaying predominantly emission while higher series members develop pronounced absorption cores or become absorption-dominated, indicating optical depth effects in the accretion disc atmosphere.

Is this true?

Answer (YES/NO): YES